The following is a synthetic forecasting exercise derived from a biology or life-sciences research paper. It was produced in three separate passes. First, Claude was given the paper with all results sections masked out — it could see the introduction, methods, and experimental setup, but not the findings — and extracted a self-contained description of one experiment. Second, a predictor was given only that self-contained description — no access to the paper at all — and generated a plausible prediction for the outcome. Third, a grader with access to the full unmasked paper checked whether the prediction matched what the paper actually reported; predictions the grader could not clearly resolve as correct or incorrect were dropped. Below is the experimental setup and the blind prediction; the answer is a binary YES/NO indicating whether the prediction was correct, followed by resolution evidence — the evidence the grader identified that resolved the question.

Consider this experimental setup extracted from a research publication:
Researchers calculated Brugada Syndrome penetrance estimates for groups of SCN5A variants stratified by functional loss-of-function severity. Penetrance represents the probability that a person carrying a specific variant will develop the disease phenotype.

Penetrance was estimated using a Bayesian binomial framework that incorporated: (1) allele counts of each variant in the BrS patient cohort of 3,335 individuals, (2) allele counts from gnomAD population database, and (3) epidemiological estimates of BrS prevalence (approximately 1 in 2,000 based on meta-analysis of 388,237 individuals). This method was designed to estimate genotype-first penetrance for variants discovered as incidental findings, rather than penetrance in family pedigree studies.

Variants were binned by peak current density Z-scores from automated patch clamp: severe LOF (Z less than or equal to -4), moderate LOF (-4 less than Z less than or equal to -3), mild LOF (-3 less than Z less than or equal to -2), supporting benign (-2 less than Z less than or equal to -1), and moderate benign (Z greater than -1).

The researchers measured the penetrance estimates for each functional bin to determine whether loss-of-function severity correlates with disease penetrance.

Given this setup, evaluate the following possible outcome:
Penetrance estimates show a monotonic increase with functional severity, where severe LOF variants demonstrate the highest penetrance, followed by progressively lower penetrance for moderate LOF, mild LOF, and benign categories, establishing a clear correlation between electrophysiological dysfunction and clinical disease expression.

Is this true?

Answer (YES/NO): YES